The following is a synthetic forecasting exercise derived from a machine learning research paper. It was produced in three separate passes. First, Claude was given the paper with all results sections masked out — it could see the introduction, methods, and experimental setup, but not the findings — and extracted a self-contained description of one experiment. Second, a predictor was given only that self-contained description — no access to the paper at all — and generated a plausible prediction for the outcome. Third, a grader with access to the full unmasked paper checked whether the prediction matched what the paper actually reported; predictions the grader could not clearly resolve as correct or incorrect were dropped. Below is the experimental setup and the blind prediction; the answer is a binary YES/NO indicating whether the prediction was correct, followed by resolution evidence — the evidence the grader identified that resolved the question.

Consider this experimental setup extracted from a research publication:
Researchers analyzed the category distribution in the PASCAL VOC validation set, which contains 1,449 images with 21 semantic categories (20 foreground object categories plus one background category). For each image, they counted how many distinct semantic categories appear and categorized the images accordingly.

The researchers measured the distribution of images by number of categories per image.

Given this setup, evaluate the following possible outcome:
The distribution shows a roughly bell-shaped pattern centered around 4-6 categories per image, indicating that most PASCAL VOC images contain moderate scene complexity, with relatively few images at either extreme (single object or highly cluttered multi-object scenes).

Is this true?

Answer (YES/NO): NO